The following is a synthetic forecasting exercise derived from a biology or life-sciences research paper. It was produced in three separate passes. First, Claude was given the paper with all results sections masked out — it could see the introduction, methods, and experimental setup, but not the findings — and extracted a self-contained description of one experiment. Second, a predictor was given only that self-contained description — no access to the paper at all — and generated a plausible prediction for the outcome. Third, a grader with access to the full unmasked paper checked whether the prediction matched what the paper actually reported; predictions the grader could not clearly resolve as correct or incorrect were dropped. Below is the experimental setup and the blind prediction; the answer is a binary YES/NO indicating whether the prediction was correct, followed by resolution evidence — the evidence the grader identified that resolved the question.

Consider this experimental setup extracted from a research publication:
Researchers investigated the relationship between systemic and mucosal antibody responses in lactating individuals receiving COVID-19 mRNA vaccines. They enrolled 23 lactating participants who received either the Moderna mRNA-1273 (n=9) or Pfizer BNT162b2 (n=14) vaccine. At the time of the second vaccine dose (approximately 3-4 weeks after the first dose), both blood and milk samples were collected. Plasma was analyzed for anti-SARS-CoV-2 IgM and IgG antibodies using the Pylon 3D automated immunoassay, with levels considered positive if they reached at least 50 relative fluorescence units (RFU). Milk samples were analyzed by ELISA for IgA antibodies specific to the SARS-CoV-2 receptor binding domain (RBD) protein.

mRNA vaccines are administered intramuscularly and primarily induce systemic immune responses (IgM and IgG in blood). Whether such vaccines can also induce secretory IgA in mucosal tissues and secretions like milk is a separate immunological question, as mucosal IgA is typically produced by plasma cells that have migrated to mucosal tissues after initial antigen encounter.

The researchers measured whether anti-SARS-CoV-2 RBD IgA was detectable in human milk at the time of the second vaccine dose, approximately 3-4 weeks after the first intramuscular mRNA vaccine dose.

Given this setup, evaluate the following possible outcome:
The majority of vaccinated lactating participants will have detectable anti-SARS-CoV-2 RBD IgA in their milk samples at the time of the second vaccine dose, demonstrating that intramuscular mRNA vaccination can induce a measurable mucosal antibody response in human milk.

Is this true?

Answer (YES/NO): YES